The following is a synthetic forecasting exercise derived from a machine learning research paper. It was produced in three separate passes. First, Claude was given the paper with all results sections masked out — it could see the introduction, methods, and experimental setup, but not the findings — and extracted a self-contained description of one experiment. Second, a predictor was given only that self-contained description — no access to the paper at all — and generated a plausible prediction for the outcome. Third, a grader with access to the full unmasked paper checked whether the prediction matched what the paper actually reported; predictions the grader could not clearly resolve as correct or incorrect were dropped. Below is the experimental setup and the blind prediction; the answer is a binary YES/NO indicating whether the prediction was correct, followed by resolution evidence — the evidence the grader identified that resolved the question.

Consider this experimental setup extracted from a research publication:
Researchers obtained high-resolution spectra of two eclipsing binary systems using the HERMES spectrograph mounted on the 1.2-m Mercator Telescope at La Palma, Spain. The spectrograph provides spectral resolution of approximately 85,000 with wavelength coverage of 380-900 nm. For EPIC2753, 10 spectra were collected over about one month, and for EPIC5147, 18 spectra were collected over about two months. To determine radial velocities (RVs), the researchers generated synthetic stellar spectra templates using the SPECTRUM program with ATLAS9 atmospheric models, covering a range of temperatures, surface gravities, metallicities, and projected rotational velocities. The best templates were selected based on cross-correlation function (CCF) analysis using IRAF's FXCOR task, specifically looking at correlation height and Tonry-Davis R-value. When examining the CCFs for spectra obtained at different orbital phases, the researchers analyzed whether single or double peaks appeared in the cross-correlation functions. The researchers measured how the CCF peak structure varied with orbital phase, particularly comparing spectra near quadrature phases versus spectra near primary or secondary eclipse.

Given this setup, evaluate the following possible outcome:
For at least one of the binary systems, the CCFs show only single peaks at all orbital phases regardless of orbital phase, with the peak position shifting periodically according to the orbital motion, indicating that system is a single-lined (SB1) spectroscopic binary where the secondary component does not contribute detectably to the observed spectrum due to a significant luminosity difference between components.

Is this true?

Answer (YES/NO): NO